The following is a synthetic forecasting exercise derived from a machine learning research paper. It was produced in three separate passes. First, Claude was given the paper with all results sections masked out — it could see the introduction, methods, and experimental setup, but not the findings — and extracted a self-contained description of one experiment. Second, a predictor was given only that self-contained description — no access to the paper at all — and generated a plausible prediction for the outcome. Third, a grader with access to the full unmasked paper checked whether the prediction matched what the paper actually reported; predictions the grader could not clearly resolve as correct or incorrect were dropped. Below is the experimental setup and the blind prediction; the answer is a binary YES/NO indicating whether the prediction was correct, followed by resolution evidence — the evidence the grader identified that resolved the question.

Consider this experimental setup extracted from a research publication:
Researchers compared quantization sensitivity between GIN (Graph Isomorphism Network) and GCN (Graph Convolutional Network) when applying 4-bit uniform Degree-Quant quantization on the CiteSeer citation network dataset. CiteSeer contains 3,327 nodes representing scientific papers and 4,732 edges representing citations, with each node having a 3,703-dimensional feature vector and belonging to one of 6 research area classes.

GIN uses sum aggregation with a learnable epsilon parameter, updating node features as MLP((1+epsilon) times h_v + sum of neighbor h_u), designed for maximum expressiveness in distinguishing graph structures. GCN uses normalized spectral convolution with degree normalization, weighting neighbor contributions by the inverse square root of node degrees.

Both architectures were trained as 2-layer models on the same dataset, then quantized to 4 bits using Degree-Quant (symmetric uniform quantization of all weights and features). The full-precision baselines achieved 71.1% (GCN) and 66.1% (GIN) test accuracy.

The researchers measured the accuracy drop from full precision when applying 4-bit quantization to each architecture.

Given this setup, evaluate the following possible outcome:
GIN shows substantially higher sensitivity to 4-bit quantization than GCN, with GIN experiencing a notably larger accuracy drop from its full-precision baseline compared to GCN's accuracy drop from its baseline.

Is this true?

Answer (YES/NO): YES